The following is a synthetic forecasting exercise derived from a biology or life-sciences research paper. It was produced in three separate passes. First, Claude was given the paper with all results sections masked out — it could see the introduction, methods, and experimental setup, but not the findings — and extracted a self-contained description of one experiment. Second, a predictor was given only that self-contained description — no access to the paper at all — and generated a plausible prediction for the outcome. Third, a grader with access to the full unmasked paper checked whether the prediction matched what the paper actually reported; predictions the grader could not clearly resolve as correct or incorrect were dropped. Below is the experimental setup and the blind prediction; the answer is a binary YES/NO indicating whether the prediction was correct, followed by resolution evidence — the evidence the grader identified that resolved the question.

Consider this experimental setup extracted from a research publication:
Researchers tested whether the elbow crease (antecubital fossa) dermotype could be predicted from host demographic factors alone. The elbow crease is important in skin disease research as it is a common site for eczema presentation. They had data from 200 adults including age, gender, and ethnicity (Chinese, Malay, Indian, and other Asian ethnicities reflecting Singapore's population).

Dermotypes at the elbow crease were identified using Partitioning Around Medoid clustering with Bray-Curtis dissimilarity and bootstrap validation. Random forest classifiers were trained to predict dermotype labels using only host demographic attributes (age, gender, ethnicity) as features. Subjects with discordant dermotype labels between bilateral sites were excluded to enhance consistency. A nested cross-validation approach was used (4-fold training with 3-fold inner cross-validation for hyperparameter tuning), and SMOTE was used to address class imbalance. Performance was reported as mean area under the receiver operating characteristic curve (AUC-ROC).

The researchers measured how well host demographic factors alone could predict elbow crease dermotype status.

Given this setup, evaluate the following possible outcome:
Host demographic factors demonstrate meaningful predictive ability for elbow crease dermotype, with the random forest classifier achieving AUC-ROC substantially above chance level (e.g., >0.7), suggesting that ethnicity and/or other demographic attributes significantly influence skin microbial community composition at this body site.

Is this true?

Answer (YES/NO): YES